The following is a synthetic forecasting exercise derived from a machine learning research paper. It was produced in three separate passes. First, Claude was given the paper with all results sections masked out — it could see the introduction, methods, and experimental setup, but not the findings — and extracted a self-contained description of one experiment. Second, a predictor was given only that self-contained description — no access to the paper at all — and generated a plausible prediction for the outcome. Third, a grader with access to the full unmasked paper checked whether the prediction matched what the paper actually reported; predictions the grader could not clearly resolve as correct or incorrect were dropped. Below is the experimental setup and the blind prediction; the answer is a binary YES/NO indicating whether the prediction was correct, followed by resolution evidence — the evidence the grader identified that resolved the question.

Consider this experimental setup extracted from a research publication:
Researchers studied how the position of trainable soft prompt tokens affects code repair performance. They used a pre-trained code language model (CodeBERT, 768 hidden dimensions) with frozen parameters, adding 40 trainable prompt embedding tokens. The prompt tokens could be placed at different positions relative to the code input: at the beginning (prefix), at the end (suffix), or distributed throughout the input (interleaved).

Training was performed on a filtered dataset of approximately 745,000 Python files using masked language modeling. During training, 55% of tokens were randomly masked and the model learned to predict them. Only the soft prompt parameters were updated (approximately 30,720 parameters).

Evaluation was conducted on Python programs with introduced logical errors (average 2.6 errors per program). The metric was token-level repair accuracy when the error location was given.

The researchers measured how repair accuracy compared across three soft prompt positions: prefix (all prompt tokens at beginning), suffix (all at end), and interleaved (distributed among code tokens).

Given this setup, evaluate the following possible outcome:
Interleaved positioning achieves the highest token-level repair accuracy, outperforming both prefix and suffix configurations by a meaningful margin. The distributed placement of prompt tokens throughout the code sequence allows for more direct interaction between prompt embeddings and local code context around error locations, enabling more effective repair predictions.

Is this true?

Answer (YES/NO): NO